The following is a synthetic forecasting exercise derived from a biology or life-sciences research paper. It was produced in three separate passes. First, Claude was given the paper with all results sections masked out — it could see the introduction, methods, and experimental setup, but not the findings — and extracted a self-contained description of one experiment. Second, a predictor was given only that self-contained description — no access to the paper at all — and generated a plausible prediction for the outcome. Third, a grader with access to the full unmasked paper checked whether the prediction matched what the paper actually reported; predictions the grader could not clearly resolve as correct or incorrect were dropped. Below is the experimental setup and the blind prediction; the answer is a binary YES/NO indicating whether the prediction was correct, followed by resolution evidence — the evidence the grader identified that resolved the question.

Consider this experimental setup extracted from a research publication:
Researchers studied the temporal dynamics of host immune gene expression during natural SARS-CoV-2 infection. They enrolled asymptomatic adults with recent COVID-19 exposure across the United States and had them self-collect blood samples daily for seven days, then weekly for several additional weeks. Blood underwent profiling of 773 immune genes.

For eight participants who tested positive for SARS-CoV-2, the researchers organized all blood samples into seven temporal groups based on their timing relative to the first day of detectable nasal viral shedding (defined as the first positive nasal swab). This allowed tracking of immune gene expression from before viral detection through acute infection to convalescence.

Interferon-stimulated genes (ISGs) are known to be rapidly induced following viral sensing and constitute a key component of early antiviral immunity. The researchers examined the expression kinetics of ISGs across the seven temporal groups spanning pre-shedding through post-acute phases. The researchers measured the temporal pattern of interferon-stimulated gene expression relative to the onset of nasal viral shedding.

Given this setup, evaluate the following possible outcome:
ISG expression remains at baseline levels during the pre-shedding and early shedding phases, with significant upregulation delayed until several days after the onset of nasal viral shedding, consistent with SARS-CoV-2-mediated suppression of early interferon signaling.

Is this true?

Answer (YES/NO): NO